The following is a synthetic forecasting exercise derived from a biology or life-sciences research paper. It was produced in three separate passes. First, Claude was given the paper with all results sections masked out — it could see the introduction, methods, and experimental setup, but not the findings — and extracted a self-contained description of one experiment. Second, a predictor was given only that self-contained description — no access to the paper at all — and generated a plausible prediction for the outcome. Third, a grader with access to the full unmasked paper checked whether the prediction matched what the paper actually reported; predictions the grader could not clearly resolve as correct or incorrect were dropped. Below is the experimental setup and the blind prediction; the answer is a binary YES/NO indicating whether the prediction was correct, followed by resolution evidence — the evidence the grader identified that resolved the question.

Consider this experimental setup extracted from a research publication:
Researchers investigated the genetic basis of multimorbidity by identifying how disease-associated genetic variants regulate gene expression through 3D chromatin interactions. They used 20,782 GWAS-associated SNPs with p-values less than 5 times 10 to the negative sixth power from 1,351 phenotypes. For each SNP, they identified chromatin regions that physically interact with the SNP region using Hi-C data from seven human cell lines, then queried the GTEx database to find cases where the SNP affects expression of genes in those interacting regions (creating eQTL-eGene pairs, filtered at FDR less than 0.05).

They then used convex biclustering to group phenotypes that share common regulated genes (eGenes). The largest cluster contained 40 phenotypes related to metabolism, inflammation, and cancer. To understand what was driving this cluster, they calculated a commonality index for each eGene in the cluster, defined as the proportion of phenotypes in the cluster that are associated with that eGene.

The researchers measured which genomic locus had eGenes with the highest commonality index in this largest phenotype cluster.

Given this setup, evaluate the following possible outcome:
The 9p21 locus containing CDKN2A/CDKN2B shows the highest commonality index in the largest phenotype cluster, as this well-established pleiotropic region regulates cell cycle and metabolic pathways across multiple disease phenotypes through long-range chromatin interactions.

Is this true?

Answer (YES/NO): NO